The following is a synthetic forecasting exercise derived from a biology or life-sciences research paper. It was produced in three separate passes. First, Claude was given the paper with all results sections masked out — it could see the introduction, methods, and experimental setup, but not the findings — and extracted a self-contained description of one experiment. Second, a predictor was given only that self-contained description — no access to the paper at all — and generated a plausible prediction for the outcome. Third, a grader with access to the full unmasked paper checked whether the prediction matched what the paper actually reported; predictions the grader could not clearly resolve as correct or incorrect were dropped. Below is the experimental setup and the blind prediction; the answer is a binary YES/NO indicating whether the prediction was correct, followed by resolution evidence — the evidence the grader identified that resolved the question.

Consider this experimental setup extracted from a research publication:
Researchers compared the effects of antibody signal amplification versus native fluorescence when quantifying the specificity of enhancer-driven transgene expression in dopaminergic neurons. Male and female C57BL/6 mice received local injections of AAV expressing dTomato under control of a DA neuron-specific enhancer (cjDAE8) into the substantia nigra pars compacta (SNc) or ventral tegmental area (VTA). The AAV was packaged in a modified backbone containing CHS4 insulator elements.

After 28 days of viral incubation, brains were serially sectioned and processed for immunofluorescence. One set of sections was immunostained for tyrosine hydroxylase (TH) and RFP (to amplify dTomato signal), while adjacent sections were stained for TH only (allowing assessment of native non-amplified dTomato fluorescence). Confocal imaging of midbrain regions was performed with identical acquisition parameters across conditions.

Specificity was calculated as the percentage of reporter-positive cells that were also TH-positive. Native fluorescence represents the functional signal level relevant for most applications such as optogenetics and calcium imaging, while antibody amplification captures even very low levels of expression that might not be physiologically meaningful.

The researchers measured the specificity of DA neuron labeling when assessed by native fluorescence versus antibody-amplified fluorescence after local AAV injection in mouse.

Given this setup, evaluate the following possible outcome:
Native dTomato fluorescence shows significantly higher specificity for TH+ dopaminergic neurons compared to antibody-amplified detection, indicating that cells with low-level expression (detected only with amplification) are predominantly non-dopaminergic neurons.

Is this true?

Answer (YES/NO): YES